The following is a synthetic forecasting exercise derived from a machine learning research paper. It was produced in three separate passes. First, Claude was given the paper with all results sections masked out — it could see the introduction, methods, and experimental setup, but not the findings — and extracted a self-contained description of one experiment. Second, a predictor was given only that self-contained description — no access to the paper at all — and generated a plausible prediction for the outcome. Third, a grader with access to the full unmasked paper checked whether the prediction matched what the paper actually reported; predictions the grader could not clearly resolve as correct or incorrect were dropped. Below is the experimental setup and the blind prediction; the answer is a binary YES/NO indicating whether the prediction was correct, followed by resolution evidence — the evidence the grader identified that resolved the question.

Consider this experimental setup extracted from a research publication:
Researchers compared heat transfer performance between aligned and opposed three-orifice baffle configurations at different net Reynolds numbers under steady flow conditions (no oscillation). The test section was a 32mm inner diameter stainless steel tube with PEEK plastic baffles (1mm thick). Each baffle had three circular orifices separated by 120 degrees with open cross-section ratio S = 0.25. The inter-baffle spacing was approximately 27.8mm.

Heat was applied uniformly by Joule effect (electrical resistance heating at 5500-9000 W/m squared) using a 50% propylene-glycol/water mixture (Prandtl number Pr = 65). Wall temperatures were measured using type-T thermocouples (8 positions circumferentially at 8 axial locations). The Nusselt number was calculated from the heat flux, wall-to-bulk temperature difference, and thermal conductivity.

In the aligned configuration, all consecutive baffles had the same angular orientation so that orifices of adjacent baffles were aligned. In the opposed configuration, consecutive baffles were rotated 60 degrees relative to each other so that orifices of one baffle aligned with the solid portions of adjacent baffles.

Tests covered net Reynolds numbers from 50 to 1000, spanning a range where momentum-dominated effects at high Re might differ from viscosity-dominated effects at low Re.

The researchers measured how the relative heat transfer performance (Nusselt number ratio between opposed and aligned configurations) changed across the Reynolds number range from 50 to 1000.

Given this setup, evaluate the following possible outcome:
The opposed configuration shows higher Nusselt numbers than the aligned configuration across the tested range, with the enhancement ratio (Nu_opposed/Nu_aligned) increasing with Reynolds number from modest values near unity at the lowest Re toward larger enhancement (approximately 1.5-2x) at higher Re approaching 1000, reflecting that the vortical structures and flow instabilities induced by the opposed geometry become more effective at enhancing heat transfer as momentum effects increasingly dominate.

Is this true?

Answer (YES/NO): NO